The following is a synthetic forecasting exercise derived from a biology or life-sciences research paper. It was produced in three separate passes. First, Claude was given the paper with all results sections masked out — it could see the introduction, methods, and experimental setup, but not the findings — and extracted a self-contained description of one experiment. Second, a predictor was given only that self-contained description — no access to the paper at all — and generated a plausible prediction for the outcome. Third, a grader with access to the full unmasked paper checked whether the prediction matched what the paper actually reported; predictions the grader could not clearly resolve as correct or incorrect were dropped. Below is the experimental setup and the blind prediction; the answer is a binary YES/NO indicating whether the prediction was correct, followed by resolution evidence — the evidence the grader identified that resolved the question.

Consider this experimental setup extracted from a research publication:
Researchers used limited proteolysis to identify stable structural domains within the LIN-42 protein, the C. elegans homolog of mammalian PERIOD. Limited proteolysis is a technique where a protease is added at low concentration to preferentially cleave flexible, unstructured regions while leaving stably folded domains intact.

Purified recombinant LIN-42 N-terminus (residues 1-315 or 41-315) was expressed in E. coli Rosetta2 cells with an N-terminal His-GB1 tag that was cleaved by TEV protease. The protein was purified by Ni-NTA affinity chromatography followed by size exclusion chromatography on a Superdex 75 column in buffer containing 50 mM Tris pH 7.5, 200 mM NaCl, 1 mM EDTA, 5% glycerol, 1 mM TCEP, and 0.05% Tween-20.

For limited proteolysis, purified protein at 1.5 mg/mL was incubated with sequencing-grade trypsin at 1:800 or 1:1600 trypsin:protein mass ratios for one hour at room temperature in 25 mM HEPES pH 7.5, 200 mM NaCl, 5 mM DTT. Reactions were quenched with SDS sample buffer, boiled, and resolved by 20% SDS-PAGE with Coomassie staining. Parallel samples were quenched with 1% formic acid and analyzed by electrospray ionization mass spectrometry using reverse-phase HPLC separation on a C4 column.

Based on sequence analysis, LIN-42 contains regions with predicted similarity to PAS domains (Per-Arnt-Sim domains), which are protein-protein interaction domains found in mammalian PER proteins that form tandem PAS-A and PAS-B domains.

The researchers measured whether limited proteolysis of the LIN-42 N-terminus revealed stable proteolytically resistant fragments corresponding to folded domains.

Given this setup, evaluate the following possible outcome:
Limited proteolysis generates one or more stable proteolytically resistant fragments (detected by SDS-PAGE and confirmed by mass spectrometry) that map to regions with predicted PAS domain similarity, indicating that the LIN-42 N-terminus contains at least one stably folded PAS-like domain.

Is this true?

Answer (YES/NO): YES